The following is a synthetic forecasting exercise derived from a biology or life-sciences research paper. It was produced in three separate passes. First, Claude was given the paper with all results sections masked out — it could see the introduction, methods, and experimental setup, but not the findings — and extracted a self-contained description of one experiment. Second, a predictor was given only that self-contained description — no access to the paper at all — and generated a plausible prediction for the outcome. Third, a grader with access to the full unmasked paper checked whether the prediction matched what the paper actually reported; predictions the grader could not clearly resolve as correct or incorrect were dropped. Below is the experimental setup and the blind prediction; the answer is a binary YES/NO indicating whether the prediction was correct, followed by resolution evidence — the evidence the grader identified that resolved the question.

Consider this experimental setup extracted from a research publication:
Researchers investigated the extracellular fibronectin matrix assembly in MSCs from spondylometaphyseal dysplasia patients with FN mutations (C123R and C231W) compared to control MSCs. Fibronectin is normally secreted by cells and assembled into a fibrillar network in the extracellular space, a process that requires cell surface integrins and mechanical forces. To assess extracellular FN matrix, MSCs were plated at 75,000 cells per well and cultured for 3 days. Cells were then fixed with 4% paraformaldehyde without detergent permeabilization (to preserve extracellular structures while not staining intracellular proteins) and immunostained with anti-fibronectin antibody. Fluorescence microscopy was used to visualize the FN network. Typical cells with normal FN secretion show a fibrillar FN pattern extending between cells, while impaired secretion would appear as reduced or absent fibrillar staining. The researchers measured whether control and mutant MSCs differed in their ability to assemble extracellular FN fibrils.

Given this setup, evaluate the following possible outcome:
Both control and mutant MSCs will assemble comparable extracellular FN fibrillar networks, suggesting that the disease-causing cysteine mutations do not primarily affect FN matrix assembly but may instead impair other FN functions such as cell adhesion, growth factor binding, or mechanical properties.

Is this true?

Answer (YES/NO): NO